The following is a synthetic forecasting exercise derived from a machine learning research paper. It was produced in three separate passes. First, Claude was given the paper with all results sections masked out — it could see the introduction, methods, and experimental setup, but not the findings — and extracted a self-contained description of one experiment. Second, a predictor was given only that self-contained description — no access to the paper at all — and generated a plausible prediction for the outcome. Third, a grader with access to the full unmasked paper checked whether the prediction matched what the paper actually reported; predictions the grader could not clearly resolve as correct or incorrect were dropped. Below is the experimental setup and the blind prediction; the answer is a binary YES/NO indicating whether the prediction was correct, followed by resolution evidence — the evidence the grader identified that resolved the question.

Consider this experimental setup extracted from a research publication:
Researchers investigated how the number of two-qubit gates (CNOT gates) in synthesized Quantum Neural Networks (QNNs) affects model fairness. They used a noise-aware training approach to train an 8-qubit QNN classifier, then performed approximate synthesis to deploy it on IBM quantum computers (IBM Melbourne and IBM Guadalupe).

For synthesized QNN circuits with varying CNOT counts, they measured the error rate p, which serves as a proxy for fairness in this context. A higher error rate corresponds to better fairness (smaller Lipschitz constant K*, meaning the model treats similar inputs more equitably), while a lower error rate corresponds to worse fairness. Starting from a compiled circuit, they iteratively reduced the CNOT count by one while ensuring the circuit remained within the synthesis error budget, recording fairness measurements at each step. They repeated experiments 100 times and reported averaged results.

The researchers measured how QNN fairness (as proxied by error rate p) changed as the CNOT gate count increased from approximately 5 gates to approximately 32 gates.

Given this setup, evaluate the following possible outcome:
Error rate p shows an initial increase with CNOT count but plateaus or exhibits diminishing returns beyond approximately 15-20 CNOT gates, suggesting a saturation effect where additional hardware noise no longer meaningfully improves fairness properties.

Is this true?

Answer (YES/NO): NO